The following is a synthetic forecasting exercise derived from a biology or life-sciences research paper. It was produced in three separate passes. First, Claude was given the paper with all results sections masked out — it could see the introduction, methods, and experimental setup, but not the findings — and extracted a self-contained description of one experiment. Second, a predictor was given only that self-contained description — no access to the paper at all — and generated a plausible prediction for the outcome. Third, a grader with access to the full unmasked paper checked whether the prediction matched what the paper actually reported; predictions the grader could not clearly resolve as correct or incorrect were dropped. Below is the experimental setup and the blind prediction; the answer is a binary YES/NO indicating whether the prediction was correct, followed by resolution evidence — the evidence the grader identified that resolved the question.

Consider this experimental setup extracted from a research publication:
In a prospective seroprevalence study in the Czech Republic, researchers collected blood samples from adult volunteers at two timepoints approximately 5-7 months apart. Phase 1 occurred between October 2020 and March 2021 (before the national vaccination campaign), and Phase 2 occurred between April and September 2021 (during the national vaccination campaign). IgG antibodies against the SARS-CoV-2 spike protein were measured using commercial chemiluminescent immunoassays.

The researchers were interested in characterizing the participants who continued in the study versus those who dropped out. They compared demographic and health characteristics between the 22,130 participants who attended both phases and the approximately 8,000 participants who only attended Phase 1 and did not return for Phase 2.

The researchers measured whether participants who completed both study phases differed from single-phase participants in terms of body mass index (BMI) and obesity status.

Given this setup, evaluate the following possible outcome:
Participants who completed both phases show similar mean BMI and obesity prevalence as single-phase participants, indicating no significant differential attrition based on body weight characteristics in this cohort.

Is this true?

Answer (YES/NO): NO